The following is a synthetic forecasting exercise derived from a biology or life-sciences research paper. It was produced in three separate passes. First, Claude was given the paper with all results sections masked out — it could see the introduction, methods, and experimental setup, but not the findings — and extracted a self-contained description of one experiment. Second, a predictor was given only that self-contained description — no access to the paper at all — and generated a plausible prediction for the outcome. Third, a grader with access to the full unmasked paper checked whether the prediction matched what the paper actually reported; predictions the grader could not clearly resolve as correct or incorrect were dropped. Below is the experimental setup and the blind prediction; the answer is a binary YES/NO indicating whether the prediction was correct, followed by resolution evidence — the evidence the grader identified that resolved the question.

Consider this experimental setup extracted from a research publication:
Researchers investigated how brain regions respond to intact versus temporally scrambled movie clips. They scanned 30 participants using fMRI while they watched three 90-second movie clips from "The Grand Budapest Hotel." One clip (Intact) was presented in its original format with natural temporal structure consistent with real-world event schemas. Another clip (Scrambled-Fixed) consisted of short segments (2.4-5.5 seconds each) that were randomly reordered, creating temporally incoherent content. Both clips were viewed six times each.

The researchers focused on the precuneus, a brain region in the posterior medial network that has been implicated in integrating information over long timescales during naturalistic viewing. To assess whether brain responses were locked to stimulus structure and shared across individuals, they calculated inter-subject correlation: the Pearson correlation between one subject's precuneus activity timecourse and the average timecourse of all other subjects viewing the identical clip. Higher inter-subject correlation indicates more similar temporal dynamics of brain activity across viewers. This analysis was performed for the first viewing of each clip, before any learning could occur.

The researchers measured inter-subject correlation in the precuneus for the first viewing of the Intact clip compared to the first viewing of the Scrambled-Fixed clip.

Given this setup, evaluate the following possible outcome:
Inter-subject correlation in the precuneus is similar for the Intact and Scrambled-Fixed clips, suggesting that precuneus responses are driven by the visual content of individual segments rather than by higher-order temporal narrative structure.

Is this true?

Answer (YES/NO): NO